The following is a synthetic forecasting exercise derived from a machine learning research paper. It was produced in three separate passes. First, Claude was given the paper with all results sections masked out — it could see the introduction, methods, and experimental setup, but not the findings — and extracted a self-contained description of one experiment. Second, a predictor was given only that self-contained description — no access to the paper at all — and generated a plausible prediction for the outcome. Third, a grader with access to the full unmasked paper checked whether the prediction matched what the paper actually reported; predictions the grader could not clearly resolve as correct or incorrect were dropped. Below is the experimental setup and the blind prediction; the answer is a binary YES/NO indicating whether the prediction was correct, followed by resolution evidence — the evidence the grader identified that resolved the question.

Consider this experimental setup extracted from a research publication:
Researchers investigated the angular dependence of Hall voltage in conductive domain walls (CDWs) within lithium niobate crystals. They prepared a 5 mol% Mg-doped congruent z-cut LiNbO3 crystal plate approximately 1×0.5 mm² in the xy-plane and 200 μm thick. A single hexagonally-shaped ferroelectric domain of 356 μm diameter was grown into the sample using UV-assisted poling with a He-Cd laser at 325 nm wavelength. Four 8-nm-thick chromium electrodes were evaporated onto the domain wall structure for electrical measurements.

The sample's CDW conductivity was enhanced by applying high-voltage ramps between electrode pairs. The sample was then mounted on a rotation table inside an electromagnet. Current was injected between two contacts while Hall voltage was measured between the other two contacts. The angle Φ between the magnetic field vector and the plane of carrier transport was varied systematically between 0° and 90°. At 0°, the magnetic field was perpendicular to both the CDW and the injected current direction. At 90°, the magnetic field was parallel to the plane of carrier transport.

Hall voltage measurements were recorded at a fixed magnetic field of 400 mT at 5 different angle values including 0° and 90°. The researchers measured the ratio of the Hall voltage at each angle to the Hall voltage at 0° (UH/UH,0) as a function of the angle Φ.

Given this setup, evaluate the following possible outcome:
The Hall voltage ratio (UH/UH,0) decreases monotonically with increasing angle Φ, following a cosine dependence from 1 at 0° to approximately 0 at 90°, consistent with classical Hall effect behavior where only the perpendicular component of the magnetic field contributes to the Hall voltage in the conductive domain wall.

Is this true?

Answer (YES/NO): YES